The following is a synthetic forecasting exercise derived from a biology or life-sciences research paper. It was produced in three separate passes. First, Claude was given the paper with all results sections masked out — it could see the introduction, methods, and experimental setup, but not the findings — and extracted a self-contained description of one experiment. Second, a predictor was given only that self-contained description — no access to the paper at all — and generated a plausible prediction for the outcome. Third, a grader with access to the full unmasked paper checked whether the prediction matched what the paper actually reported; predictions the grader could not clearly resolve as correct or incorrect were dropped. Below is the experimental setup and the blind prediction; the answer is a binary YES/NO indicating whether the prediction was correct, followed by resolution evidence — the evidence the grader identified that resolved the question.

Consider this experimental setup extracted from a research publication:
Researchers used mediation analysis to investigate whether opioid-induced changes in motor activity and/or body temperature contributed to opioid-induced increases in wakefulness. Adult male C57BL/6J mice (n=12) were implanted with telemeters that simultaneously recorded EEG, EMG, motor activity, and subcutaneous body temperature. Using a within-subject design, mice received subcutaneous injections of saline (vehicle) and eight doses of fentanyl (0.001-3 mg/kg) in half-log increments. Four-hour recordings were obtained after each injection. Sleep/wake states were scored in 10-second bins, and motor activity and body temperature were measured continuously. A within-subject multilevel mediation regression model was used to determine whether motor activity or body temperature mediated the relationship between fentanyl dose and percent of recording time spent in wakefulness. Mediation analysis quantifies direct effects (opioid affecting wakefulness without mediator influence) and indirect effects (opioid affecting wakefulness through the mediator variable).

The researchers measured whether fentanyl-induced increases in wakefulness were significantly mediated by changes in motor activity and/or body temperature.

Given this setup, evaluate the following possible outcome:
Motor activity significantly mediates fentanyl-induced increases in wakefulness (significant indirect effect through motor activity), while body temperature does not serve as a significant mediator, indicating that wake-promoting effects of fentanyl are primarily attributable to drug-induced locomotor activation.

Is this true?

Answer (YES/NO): NO